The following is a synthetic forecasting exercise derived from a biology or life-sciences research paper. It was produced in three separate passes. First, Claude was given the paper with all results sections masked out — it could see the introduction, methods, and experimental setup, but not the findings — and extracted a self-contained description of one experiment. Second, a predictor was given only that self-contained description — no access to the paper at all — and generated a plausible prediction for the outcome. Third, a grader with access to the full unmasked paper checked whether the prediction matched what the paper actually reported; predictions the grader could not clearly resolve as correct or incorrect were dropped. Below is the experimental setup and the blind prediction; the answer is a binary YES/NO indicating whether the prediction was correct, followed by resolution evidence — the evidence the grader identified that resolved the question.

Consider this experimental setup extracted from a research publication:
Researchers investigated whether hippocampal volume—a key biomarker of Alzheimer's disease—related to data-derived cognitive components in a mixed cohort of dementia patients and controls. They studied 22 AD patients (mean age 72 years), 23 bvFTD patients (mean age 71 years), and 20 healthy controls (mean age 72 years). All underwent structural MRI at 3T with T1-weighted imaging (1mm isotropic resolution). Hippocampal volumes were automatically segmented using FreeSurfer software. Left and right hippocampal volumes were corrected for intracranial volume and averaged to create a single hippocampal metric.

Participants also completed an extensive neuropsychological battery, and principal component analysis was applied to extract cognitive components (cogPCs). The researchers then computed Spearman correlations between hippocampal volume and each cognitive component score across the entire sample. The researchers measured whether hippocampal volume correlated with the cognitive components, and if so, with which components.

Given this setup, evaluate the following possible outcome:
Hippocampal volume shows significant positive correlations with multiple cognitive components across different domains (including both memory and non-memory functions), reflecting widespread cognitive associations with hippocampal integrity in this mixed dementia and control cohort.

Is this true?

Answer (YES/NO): NO